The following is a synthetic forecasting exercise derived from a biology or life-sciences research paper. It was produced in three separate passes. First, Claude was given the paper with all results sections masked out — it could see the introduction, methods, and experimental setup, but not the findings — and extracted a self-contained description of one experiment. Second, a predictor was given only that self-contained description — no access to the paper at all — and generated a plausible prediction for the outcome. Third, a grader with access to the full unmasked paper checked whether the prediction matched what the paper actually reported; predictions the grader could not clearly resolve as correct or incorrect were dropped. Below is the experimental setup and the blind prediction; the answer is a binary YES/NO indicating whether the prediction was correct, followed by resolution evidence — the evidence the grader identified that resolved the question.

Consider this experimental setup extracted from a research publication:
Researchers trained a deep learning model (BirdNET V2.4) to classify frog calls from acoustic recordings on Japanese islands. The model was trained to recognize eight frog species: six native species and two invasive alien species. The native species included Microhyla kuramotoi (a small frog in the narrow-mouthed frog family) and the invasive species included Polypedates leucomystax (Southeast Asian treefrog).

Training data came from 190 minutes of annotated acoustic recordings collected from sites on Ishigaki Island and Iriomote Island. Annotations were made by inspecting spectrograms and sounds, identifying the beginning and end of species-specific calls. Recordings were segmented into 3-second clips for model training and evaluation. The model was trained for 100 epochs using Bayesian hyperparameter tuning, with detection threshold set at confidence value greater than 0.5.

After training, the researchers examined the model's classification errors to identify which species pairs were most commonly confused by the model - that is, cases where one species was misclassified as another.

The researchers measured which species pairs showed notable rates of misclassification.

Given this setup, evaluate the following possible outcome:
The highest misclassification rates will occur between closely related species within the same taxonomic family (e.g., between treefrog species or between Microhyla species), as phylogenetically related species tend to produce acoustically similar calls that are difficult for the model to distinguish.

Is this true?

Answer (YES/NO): NO